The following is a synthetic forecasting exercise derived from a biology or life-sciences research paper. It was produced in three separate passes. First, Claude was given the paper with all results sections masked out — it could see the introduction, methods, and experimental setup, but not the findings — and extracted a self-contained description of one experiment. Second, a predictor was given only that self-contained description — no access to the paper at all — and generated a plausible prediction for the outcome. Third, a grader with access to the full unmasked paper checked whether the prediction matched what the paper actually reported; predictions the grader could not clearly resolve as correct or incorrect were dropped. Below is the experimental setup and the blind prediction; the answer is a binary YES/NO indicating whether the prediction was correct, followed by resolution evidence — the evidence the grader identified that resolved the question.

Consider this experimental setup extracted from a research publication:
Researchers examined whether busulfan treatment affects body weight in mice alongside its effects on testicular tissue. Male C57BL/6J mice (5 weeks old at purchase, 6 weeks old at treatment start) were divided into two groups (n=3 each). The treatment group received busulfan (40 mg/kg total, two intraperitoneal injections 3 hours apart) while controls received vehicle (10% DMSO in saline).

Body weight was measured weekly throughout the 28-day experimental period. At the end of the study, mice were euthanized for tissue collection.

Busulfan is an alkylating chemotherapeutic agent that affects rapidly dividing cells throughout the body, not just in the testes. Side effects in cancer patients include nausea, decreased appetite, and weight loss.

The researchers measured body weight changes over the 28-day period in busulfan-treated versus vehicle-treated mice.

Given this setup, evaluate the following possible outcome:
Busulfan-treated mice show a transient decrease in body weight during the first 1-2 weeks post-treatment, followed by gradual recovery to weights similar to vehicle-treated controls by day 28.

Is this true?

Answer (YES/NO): NO